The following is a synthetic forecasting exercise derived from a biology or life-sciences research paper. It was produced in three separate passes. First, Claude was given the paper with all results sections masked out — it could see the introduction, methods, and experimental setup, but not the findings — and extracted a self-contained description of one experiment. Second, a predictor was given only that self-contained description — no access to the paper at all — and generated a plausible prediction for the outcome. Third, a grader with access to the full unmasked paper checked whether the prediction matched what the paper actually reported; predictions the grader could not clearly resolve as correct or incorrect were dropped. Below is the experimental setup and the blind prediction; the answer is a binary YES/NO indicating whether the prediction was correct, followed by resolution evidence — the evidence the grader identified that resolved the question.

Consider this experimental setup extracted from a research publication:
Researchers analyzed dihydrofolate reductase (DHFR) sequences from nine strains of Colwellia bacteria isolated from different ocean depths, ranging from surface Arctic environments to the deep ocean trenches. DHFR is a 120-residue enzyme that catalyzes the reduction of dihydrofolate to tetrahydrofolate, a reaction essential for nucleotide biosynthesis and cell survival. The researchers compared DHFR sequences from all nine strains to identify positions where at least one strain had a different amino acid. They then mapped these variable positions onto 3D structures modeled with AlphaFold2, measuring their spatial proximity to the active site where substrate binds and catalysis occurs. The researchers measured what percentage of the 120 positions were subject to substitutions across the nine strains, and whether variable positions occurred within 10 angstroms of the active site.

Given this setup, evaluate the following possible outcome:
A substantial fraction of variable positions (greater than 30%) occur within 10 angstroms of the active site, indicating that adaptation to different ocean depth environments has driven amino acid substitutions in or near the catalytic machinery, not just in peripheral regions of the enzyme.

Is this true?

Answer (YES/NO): NO